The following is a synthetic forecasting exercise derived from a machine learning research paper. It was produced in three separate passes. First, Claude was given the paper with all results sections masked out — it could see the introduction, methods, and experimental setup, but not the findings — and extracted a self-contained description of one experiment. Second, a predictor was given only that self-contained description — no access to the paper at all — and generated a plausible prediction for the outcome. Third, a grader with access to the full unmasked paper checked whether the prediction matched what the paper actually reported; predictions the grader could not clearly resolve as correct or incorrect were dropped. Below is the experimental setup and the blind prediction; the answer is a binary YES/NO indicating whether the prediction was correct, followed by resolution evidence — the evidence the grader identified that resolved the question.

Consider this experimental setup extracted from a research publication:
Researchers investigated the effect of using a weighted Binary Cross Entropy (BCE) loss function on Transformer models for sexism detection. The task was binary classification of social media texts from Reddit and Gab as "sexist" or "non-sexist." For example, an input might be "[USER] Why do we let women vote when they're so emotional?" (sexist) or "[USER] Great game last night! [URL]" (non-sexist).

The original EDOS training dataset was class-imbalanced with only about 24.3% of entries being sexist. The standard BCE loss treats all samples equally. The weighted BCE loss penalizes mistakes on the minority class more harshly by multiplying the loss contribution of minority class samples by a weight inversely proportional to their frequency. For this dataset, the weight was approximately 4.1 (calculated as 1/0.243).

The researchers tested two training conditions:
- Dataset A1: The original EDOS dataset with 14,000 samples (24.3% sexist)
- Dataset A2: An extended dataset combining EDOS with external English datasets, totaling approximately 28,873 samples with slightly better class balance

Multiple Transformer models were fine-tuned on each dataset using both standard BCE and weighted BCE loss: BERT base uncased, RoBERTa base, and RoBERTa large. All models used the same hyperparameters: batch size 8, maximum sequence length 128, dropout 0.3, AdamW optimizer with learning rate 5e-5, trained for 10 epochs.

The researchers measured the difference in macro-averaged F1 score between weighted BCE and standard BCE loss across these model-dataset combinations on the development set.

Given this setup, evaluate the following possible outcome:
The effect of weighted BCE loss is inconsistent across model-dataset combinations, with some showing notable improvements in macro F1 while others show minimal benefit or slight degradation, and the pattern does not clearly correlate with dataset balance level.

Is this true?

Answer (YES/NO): NO